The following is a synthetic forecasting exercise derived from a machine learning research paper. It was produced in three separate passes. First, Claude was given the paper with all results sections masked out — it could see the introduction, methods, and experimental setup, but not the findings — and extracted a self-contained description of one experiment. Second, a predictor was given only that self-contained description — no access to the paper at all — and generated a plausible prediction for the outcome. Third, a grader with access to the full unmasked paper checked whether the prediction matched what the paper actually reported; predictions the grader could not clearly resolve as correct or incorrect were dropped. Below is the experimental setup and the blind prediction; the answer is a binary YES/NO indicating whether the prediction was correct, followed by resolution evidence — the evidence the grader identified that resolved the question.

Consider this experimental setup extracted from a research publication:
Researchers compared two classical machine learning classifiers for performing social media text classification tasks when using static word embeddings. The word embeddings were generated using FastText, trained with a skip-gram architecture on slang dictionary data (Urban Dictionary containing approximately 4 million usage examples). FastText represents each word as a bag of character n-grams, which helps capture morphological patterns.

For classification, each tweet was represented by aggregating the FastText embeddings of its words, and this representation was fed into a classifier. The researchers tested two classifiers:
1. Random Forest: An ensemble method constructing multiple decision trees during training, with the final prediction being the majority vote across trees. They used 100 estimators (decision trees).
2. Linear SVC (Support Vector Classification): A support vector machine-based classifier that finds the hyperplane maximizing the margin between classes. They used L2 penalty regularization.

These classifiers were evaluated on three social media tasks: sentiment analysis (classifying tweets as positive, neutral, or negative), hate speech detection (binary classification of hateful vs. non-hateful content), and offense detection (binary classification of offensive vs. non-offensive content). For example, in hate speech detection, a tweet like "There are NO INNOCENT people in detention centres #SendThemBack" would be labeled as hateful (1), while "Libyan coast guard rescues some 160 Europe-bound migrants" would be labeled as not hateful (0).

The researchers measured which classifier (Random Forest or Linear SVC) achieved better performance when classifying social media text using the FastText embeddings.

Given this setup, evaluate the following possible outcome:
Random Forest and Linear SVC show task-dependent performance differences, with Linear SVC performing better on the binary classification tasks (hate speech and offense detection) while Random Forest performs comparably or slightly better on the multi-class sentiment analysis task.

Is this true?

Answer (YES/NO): NO